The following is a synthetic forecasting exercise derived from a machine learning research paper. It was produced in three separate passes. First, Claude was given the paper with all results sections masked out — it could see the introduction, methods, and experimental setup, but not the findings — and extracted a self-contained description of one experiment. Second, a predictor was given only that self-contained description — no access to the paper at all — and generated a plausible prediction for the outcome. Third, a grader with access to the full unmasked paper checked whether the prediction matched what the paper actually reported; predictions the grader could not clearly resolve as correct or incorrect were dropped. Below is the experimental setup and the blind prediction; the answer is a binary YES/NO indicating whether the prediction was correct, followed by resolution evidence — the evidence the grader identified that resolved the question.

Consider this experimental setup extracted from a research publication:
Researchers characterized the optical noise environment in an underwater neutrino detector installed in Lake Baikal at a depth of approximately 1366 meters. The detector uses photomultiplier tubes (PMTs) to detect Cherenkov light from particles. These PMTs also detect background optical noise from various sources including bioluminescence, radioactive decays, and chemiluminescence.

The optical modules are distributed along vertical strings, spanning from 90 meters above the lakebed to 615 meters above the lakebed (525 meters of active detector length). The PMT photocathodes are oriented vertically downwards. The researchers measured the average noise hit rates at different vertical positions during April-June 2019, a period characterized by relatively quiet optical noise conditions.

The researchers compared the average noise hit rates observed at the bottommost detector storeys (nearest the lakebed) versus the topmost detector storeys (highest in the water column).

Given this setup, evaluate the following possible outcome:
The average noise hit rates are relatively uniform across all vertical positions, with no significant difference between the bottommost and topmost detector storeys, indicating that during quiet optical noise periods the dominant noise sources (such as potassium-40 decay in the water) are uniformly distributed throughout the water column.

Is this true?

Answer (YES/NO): NO